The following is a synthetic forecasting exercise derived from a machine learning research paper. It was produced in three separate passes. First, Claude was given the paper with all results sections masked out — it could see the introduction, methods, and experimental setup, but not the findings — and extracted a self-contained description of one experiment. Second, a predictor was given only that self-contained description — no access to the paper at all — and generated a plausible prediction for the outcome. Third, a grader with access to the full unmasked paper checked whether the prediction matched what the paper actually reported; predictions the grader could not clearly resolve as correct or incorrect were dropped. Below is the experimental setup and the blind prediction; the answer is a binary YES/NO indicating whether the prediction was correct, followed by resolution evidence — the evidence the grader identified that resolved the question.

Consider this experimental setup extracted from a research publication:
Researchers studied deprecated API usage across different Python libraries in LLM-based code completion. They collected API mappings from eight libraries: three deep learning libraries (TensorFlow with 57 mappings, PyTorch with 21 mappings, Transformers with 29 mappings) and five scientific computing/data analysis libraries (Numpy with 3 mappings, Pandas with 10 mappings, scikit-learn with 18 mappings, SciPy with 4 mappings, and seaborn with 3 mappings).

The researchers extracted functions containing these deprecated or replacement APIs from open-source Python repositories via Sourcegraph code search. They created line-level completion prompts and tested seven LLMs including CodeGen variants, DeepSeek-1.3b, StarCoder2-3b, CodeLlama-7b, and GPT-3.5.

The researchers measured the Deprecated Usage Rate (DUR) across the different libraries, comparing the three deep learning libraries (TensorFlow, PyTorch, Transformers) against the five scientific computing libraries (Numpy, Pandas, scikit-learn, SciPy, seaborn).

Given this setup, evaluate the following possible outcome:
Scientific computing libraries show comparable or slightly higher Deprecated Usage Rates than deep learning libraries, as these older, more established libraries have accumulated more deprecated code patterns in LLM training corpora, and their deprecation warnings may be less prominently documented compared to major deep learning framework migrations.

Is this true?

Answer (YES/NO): NO